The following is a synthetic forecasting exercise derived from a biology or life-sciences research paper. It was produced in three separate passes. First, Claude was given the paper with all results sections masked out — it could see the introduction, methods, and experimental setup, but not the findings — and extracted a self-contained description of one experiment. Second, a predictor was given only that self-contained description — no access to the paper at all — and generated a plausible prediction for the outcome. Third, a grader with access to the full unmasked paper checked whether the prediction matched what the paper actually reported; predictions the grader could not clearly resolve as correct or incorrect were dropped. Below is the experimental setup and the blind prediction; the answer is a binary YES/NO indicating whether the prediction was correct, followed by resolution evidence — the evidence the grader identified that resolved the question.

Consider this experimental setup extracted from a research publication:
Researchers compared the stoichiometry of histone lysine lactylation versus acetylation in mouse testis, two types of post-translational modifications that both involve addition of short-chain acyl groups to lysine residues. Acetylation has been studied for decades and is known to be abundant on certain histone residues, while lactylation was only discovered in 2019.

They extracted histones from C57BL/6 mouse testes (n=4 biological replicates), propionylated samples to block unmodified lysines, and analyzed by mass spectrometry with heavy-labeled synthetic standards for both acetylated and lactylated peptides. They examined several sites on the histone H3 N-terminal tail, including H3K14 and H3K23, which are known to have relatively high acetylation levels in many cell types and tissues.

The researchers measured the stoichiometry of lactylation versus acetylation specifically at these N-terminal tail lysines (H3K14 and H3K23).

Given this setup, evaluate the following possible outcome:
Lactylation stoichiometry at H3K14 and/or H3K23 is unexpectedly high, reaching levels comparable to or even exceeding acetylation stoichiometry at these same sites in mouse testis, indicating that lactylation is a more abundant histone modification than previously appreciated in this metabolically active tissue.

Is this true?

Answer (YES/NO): NO